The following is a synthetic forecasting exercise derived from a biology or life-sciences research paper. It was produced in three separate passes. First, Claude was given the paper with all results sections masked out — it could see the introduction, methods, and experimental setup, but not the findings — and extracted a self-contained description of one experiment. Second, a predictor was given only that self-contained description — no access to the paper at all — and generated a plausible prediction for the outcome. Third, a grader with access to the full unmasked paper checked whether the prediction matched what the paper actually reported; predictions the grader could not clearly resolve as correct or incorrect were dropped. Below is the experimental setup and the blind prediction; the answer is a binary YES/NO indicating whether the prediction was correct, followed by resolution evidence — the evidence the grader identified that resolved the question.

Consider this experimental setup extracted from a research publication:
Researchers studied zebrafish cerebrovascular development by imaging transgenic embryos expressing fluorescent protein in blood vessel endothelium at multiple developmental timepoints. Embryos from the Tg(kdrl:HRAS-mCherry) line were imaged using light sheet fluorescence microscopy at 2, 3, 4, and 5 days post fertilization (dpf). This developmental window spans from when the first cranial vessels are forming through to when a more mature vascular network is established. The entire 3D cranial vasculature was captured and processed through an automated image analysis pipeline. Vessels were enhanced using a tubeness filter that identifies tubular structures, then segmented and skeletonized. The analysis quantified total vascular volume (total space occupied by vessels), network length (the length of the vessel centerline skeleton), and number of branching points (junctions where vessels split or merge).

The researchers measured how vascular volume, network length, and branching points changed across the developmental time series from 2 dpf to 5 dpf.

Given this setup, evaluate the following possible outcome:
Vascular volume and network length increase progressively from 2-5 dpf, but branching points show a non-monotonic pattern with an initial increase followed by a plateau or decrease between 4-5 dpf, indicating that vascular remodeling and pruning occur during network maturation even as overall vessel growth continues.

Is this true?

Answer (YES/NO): NO